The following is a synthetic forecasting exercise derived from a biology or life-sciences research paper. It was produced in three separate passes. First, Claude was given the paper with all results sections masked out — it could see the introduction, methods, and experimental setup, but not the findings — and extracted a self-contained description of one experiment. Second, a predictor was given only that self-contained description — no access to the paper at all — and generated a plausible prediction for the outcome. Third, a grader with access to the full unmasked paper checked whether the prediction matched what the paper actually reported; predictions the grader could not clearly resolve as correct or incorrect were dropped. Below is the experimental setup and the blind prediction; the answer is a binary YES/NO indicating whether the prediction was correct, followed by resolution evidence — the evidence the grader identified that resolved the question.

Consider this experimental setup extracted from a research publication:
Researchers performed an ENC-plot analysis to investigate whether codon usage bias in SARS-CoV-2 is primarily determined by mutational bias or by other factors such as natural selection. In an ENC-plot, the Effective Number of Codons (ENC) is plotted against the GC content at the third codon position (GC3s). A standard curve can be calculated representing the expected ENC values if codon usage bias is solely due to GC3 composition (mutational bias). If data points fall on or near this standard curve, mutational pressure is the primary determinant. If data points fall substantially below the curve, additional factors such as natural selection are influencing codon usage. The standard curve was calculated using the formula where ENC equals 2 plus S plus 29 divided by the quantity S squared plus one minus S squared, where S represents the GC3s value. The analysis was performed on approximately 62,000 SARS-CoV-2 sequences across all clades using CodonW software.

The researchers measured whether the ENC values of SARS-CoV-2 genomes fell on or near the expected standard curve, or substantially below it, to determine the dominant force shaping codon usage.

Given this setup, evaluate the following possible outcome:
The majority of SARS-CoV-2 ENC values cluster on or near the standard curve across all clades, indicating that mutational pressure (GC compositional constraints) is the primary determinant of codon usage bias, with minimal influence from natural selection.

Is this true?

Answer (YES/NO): NO